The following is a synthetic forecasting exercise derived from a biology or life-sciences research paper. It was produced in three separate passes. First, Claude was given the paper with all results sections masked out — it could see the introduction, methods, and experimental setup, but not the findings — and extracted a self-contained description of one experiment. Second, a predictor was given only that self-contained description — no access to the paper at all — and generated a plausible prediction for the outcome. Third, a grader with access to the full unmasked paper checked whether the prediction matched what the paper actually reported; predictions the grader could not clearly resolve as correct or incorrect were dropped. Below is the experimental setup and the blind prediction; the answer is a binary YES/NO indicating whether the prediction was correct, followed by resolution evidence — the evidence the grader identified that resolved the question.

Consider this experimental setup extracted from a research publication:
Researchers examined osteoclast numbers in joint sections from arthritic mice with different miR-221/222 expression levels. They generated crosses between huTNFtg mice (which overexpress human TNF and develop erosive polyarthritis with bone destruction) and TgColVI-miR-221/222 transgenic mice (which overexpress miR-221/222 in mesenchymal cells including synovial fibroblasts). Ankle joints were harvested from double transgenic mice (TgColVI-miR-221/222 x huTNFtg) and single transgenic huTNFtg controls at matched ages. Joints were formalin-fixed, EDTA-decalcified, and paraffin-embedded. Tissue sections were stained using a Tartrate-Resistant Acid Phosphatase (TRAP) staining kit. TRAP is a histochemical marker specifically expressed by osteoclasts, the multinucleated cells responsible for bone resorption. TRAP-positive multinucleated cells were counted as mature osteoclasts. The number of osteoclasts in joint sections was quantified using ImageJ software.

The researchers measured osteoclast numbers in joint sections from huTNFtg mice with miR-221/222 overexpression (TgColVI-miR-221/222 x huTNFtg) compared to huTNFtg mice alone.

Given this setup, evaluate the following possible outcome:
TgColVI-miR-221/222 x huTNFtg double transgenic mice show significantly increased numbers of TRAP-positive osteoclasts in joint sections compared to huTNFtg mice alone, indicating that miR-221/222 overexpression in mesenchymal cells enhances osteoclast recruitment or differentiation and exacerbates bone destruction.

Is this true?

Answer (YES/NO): YES